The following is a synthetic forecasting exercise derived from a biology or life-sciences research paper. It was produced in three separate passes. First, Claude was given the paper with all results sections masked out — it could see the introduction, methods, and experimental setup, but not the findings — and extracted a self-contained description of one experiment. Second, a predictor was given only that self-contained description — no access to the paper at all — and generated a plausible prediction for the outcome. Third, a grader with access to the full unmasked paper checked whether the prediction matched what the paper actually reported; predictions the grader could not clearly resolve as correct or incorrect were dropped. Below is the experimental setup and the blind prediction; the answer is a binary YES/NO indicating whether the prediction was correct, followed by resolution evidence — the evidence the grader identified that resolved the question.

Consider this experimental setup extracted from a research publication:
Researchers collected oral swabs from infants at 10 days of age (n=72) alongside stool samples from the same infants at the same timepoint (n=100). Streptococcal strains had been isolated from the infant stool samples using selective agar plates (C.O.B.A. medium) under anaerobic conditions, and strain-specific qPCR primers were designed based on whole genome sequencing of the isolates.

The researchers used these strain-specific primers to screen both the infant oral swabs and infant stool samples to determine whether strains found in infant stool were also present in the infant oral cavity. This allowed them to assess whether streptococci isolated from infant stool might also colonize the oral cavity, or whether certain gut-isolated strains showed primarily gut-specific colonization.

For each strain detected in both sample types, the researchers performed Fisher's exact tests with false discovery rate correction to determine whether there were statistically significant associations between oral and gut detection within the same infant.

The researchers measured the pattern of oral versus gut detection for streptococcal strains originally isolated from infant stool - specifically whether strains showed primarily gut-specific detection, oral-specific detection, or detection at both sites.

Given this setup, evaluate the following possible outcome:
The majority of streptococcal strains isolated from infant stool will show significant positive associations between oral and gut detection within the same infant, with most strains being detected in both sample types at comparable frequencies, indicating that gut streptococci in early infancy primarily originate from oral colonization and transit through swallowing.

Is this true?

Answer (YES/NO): NO